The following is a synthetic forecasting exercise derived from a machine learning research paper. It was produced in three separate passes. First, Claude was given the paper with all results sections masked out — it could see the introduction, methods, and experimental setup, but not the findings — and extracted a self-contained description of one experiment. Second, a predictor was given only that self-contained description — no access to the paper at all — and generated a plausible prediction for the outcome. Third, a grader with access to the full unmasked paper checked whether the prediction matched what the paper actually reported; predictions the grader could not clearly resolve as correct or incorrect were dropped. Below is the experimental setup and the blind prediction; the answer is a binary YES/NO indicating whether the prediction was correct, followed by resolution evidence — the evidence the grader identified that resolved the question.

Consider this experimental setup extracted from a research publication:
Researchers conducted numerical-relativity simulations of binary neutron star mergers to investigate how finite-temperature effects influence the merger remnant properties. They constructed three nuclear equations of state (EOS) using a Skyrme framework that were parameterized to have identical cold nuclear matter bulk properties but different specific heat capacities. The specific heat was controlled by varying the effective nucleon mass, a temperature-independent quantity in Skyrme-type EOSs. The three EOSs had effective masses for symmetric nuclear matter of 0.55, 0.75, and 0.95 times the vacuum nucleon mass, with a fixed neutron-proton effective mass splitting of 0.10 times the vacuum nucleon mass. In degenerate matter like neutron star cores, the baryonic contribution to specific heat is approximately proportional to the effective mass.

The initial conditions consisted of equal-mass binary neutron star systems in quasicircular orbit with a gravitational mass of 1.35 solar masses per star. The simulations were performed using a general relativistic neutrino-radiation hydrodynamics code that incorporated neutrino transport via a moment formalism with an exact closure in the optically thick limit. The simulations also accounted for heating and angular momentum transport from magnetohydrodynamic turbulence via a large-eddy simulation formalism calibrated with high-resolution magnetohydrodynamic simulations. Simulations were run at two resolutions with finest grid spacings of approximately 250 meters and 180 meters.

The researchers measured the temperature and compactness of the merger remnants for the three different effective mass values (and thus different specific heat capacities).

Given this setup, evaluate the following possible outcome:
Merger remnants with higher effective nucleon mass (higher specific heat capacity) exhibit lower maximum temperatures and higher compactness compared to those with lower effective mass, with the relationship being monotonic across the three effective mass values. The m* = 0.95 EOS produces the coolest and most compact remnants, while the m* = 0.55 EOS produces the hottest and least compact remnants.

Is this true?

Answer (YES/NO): YES